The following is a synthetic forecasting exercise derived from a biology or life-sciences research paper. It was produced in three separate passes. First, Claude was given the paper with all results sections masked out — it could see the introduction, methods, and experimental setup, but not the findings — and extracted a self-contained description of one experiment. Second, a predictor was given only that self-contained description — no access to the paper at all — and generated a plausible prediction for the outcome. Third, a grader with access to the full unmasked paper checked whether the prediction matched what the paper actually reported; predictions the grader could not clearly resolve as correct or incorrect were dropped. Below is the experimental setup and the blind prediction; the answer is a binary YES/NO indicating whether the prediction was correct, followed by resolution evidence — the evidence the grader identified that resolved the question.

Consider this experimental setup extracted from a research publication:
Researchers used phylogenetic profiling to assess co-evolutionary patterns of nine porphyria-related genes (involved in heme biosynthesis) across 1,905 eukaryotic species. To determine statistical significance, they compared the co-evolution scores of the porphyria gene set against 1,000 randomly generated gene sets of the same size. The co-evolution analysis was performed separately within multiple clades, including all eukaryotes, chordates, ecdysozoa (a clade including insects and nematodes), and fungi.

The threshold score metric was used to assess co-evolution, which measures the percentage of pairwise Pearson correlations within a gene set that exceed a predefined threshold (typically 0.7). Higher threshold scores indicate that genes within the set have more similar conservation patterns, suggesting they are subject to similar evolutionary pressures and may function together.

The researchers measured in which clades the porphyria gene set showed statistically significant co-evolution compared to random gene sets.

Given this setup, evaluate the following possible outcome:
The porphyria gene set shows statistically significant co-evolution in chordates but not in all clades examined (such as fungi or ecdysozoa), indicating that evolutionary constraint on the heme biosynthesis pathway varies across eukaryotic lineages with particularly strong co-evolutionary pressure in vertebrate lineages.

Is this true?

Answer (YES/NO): NO